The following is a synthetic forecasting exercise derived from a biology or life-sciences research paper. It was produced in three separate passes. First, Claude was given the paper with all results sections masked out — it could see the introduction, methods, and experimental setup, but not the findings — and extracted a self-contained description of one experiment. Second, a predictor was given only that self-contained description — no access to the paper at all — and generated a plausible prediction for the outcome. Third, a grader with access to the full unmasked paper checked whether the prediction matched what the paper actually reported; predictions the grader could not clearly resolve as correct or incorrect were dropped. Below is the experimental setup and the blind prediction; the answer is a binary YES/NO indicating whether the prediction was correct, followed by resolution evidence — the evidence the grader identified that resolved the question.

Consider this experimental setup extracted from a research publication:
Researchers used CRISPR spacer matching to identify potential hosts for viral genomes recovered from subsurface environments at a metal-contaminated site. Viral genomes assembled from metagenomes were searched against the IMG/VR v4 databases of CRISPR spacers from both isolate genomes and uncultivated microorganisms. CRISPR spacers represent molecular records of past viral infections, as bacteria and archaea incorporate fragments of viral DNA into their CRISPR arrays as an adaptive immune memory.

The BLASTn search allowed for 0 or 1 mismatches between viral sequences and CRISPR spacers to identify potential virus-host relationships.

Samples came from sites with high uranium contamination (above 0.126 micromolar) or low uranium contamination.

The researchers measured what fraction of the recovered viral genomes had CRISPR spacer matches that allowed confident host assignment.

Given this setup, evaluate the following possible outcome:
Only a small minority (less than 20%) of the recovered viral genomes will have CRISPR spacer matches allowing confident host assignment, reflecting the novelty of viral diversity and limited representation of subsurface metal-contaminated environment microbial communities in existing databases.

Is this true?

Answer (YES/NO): YES